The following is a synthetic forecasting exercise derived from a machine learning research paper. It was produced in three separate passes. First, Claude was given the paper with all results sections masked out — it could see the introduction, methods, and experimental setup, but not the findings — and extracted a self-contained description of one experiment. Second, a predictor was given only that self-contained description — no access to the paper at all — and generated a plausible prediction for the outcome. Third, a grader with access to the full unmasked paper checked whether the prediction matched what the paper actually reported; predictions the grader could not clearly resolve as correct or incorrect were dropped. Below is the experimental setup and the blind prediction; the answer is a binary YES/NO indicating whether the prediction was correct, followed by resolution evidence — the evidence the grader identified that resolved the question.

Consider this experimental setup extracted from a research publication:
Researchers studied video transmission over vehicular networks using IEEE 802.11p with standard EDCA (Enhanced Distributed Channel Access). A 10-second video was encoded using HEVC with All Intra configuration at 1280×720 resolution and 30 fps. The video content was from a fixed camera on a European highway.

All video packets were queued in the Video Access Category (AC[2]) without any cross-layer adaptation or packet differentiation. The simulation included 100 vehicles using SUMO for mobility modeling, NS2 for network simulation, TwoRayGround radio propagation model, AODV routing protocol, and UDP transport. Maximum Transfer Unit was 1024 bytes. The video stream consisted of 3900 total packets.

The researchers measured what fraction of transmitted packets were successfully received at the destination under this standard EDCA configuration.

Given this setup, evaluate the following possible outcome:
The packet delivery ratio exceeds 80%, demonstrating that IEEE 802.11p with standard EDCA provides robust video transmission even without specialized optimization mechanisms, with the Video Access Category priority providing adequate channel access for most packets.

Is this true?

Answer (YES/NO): NO